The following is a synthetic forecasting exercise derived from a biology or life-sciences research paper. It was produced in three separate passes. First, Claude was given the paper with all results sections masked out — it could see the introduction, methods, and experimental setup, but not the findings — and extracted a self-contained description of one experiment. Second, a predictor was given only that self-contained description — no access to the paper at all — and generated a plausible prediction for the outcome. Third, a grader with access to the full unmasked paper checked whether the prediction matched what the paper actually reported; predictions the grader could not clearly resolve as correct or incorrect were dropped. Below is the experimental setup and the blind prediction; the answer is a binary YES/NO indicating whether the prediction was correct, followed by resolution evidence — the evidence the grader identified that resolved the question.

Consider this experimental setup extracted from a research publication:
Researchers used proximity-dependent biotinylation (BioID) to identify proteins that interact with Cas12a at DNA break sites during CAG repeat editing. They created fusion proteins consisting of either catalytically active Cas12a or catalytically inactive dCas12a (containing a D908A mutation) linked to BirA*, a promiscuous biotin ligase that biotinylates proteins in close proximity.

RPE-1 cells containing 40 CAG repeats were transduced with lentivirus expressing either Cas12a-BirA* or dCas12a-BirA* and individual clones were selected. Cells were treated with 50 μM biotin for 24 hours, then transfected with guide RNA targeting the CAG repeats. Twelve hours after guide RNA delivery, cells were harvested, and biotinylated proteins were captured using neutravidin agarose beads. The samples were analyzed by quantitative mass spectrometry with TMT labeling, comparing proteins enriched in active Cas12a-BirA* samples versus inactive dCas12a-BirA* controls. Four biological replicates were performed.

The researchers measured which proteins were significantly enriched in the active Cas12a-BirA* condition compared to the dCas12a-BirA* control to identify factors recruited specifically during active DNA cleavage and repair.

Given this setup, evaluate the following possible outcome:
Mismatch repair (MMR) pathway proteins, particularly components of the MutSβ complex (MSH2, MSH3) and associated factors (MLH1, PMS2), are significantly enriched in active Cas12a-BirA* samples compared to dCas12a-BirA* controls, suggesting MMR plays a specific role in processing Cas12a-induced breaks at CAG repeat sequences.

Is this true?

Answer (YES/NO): NO